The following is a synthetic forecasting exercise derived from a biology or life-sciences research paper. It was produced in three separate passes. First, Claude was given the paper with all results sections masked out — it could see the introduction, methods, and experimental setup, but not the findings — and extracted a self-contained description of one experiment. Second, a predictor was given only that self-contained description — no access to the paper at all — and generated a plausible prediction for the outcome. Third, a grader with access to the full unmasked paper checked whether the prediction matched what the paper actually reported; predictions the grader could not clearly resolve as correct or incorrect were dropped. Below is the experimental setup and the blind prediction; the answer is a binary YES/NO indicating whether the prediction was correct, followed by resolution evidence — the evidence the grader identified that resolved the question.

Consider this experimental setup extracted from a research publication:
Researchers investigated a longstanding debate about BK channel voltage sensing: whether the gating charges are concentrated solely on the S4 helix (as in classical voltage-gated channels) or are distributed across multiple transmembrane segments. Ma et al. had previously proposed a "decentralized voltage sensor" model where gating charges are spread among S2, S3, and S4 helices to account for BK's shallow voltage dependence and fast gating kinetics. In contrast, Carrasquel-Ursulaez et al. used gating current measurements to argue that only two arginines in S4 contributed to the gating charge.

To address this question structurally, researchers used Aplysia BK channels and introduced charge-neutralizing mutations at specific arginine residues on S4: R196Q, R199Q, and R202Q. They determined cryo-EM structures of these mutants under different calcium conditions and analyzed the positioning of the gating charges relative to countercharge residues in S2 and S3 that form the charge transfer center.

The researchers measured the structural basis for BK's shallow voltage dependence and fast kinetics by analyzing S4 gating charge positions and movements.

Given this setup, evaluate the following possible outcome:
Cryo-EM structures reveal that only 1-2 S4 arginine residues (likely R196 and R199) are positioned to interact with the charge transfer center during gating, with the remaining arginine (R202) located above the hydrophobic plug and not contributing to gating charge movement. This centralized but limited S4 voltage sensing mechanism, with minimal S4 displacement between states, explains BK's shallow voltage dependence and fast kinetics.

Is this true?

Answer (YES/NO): NO